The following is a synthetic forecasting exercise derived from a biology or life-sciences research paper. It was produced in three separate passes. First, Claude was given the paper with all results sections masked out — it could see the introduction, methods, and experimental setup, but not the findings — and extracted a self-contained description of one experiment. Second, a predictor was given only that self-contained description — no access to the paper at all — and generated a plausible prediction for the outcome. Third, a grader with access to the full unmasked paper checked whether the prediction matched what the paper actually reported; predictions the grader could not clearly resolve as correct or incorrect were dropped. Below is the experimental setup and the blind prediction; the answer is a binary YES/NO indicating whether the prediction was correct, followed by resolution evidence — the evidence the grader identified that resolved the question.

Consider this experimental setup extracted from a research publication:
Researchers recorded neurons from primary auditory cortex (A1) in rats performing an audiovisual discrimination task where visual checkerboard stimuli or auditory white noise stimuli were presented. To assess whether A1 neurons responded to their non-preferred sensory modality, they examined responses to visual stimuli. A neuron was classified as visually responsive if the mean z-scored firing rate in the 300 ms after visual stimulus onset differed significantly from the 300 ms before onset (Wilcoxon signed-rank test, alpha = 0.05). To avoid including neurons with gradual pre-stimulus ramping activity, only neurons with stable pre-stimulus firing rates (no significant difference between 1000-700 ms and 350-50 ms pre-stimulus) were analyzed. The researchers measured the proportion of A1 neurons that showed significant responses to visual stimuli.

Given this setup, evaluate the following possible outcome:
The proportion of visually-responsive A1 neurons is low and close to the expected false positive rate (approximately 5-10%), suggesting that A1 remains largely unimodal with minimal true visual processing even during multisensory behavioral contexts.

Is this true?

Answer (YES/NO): YES